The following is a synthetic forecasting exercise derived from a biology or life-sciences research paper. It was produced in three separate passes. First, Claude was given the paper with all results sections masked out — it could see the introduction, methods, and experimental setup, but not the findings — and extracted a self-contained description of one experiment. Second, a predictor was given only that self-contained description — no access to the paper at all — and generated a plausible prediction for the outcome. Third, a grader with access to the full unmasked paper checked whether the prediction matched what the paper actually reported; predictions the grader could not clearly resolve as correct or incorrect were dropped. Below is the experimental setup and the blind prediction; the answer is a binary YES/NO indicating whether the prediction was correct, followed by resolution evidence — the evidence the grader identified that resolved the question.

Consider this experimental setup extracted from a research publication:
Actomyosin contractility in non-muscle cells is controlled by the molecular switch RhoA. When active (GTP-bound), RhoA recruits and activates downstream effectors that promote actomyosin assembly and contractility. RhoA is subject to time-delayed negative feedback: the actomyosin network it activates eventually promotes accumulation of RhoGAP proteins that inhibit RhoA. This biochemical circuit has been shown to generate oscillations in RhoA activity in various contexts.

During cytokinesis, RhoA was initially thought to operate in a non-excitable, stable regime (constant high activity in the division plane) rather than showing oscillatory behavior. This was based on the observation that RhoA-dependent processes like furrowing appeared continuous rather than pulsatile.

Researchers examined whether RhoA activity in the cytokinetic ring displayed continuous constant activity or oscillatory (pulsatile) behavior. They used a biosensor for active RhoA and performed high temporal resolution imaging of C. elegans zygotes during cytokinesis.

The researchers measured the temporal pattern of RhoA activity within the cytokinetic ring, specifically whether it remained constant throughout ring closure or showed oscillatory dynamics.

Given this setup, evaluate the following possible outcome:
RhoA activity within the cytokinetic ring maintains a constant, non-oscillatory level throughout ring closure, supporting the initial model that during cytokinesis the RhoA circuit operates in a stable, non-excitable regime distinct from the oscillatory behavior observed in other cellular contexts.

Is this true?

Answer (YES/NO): NO